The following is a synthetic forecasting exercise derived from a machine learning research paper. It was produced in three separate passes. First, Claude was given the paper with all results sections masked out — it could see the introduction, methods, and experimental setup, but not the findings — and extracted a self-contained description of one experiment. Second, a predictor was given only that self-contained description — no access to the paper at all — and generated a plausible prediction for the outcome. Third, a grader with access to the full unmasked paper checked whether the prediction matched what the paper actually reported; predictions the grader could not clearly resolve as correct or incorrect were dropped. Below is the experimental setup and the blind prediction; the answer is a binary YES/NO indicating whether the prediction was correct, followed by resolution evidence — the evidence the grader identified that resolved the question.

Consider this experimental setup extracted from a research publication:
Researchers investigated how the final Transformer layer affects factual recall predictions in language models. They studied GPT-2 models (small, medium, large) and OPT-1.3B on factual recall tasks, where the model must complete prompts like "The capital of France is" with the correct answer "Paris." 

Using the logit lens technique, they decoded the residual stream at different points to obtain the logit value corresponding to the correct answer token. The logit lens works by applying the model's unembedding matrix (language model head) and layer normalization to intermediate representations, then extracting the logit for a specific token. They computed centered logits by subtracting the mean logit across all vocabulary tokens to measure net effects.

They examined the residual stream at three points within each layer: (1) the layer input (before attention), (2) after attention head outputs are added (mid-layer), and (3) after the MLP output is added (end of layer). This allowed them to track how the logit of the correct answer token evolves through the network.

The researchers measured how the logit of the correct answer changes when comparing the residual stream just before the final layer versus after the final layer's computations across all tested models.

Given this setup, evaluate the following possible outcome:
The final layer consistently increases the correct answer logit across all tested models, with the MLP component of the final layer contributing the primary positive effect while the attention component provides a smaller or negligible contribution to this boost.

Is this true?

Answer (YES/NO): NO